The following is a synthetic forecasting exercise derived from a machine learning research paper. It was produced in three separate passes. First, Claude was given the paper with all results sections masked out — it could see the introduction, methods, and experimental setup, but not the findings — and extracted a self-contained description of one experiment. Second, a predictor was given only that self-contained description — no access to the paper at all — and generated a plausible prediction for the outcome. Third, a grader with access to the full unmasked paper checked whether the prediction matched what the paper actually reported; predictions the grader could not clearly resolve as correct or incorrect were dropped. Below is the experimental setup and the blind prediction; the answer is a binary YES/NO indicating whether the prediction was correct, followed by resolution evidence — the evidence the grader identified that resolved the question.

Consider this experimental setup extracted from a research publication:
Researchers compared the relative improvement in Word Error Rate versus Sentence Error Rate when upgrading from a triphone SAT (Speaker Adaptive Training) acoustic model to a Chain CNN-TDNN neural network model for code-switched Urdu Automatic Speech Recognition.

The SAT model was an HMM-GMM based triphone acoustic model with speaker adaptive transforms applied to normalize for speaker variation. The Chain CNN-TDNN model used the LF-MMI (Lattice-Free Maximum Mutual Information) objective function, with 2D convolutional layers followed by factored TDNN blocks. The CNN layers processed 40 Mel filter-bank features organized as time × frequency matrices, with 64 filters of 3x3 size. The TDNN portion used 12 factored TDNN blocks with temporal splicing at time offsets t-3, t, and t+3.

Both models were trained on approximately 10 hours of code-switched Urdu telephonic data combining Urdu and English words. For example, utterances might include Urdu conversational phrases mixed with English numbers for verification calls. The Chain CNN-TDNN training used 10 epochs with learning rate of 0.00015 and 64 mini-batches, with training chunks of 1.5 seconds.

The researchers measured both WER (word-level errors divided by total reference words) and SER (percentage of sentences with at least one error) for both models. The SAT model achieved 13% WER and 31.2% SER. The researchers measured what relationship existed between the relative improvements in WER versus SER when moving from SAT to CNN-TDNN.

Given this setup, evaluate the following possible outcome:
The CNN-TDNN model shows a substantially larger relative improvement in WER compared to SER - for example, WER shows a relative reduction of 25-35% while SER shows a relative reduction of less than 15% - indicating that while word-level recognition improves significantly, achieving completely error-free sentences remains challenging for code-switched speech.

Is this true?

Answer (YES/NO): NO